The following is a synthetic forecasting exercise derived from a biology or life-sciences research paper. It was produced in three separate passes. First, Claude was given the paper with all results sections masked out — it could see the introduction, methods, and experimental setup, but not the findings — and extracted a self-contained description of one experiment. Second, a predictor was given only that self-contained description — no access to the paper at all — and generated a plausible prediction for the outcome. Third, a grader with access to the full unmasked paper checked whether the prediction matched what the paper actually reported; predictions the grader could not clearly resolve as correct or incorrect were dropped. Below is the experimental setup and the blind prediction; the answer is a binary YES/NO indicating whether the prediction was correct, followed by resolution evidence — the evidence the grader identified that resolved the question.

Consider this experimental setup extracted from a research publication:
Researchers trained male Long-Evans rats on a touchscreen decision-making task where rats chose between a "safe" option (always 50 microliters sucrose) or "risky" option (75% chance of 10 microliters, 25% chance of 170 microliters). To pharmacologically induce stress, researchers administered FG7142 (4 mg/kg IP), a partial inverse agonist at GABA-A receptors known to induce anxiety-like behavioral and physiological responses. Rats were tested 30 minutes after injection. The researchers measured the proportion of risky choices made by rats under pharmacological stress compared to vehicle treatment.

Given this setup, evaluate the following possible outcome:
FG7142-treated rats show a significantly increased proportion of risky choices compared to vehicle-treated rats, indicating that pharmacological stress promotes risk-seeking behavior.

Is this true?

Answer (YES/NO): NO